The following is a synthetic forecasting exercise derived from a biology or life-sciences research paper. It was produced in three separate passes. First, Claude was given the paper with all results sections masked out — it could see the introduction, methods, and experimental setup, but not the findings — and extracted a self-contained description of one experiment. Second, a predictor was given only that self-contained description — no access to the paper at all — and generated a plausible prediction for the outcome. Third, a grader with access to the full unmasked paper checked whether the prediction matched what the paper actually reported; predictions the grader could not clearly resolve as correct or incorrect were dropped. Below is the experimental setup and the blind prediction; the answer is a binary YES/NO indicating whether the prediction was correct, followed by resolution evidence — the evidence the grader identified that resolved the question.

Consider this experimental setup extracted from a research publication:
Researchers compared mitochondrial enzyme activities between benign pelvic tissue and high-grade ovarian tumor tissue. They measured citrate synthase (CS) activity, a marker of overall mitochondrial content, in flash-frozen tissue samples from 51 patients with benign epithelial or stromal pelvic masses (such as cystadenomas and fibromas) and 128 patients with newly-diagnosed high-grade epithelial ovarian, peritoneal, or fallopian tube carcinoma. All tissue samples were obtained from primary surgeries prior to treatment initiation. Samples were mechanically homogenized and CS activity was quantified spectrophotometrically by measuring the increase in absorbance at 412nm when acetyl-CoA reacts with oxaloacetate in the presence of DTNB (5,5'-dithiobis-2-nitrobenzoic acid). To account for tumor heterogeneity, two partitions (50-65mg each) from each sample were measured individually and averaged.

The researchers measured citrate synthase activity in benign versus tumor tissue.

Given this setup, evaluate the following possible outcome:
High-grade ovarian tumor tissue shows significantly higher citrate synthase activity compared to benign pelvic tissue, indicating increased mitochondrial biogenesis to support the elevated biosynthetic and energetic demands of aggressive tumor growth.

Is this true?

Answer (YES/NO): YES